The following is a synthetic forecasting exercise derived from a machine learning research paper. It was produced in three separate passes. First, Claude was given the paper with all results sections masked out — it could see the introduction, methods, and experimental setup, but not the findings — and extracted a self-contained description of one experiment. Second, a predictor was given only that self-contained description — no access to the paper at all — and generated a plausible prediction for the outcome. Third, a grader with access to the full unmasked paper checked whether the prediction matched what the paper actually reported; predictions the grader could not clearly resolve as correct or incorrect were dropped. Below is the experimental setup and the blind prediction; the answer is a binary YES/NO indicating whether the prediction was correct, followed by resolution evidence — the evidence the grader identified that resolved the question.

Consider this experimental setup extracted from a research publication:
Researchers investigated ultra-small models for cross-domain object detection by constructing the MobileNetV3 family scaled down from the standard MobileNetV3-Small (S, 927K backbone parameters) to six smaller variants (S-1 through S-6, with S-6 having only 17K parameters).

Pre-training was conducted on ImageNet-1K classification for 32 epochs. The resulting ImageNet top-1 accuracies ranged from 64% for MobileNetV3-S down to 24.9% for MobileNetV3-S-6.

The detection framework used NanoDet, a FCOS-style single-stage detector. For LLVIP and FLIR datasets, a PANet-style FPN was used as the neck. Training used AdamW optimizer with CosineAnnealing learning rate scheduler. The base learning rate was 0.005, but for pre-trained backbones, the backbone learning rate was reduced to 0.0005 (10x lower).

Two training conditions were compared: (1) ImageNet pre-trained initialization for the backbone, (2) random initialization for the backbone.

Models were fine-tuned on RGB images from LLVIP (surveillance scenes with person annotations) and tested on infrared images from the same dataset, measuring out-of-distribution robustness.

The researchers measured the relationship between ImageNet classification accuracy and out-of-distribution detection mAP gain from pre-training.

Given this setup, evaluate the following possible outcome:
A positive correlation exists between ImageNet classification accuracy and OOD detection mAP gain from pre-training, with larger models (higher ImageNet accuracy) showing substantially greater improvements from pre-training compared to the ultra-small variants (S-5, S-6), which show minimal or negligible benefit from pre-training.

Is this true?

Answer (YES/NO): YES